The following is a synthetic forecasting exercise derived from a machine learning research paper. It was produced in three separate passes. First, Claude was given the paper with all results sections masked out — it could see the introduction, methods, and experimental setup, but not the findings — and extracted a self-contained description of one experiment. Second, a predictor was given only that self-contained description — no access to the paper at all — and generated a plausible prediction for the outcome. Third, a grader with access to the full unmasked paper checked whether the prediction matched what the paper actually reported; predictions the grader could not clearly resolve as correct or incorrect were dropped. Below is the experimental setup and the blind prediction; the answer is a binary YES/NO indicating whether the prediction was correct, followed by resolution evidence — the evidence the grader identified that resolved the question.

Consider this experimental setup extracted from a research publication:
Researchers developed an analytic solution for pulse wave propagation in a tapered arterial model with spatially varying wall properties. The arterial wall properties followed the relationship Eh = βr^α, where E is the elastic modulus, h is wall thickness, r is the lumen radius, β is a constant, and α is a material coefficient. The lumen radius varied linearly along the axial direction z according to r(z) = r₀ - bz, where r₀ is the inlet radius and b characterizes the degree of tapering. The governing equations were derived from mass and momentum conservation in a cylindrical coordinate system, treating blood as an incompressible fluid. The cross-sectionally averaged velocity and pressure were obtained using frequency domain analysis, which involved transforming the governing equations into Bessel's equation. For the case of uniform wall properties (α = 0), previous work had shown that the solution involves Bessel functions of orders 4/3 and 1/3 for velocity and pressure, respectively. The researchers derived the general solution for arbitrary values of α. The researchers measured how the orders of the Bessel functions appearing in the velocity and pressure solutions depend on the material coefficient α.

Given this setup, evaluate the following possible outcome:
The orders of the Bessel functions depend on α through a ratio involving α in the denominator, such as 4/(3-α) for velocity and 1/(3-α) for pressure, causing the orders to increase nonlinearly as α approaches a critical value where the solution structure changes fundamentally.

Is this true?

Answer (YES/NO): NO